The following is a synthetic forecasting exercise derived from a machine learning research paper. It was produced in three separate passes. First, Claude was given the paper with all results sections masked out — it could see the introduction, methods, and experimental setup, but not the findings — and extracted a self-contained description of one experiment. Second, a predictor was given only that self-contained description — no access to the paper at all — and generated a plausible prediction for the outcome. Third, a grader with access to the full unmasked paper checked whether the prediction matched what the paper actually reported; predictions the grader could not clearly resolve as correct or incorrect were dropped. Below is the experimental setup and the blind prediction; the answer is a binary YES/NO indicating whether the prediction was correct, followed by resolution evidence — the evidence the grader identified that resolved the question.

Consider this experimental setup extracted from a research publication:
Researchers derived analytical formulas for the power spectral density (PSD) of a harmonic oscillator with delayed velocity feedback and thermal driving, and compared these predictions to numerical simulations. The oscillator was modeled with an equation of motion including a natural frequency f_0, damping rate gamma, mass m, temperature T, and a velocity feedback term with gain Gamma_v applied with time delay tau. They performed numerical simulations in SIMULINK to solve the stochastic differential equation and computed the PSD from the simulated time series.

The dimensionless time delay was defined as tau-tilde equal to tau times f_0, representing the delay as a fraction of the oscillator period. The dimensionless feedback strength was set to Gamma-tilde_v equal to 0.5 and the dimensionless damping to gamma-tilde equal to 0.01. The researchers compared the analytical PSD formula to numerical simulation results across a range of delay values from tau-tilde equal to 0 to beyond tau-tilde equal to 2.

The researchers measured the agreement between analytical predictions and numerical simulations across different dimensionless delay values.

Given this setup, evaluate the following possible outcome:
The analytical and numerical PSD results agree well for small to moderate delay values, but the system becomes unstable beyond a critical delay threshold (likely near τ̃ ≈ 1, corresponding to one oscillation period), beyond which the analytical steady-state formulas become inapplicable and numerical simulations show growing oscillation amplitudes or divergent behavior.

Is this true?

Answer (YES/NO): NO